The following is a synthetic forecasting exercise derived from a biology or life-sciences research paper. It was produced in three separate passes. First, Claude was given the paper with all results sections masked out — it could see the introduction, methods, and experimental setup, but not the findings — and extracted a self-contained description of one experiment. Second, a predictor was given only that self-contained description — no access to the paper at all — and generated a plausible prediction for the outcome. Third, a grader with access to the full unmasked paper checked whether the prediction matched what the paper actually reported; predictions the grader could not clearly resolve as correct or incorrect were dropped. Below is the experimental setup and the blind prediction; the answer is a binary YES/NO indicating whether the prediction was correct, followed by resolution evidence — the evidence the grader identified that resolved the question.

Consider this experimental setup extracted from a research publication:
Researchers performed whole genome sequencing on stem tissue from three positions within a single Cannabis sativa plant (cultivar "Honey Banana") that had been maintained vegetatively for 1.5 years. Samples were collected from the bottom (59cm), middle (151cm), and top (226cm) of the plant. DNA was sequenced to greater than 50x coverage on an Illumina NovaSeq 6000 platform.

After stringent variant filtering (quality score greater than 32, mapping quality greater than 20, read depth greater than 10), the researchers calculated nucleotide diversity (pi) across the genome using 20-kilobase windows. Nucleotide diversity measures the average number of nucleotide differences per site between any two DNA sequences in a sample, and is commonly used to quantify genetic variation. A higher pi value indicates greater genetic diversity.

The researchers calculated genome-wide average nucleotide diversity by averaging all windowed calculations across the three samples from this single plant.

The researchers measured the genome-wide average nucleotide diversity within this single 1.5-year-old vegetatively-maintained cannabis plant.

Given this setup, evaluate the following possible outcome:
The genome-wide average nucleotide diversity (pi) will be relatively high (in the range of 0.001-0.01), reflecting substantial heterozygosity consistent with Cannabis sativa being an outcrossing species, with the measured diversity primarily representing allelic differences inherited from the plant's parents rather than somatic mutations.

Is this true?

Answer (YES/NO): NO